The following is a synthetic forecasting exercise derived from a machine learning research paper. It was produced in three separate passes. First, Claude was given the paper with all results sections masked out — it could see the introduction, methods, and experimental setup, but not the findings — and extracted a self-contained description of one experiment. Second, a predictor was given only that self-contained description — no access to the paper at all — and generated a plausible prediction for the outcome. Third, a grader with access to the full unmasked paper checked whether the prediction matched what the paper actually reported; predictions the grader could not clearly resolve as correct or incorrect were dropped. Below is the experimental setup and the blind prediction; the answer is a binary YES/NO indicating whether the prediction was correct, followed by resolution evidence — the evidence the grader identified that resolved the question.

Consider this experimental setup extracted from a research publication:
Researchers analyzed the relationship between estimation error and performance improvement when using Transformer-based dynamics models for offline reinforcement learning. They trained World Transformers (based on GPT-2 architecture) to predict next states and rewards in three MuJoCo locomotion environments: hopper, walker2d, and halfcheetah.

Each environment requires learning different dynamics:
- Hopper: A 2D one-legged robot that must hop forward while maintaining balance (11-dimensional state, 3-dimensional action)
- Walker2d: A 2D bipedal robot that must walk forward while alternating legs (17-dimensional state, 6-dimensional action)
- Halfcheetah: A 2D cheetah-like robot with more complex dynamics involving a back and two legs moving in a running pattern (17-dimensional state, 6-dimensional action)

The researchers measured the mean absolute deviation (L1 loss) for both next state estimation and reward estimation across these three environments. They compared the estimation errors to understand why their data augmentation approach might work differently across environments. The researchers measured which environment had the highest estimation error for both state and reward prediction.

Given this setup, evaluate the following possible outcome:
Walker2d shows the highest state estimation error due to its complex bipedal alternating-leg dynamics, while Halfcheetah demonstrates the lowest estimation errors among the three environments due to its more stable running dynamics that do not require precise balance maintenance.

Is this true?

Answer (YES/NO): NO